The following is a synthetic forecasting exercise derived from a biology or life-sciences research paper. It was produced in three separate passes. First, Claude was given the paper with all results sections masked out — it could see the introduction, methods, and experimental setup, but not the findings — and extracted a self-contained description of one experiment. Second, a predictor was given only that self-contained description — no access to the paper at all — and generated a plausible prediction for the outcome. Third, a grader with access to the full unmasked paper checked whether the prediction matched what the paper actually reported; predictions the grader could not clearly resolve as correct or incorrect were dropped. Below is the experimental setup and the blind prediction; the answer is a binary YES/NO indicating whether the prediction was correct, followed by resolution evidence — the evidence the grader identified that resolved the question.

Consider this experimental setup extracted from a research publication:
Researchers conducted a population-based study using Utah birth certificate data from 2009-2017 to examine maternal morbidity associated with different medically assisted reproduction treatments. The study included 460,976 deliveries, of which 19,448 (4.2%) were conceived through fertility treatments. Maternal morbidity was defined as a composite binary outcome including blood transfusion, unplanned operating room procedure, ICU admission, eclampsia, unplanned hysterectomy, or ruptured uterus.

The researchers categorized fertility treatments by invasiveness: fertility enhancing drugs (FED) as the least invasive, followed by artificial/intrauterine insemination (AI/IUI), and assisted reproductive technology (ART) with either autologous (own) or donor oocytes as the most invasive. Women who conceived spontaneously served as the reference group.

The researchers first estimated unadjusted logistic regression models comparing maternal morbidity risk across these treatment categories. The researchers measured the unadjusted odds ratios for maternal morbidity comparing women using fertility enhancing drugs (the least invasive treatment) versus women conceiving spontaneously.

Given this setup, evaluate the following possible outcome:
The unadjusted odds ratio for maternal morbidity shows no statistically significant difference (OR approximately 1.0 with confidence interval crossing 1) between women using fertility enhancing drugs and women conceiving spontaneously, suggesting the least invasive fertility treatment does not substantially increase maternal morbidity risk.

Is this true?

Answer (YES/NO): YES